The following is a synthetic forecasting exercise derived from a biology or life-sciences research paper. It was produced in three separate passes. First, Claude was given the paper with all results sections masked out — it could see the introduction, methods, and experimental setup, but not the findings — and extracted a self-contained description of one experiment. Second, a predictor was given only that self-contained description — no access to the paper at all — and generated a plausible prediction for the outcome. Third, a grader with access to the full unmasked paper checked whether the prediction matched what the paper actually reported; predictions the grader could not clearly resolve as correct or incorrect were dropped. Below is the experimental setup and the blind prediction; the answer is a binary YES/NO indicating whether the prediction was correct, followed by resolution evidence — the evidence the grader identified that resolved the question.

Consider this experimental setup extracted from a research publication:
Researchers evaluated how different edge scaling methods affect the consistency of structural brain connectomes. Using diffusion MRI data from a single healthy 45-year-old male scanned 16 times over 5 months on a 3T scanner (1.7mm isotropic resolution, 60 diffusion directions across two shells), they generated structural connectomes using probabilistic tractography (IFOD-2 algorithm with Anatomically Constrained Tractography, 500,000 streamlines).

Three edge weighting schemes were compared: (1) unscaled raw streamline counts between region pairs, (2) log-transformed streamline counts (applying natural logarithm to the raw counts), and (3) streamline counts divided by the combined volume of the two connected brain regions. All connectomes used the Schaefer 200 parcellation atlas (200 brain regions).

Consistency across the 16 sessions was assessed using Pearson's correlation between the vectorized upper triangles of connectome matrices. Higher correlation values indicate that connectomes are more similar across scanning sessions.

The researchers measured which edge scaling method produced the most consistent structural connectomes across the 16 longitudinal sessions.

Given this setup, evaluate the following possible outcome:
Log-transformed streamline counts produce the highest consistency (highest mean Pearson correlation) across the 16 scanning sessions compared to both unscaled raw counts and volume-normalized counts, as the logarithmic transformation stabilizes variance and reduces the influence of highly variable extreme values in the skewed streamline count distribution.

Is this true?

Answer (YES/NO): YES